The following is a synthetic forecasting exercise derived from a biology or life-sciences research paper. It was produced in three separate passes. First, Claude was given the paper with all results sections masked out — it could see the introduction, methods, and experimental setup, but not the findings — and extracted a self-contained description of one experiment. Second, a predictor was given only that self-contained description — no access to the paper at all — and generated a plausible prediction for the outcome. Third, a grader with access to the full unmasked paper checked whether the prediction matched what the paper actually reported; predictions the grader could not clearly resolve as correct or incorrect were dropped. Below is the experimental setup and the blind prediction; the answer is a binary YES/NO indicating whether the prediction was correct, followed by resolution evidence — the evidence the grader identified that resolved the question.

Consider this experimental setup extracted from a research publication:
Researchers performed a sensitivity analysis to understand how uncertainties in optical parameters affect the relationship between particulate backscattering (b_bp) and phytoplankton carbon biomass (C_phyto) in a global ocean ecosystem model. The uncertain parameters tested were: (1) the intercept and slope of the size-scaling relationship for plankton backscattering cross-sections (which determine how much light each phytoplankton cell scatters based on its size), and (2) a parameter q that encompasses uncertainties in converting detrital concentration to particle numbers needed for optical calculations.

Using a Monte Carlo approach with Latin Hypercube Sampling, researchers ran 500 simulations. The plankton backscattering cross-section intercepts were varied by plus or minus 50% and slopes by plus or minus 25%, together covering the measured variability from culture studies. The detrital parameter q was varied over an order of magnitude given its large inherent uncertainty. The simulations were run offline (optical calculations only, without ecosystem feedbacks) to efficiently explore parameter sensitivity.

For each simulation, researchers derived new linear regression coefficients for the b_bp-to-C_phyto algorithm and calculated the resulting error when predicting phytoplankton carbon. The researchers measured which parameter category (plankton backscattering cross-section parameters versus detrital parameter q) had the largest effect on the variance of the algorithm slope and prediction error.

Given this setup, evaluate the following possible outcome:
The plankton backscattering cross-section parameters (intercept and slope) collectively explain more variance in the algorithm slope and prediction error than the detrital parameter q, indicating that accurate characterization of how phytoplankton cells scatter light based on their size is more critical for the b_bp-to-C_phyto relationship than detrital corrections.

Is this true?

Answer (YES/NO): YES